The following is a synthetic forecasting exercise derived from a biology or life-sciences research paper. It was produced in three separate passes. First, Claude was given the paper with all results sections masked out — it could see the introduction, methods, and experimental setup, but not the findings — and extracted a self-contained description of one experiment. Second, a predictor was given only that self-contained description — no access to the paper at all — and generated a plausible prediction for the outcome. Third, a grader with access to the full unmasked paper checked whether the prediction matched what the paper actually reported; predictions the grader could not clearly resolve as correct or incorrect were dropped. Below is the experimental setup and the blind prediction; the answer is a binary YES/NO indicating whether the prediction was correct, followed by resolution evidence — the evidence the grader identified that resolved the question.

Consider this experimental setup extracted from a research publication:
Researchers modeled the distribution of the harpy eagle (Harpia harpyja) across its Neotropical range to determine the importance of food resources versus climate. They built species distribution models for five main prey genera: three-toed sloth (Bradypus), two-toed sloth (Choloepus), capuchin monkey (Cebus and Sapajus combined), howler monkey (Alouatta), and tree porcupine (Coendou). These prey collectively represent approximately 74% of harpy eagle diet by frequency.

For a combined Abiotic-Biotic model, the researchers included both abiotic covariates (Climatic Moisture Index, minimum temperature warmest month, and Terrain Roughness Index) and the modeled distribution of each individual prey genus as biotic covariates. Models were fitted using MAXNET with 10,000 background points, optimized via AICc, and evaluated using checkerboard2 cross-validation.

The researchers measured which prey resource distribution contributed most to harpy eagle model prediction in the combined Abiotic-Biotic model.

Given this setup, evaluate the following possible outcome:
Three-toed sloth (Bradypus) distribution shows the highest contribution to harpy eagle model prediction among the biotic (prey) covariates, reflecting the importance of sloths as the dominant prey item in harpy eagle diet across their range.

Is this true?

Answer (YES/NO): YES